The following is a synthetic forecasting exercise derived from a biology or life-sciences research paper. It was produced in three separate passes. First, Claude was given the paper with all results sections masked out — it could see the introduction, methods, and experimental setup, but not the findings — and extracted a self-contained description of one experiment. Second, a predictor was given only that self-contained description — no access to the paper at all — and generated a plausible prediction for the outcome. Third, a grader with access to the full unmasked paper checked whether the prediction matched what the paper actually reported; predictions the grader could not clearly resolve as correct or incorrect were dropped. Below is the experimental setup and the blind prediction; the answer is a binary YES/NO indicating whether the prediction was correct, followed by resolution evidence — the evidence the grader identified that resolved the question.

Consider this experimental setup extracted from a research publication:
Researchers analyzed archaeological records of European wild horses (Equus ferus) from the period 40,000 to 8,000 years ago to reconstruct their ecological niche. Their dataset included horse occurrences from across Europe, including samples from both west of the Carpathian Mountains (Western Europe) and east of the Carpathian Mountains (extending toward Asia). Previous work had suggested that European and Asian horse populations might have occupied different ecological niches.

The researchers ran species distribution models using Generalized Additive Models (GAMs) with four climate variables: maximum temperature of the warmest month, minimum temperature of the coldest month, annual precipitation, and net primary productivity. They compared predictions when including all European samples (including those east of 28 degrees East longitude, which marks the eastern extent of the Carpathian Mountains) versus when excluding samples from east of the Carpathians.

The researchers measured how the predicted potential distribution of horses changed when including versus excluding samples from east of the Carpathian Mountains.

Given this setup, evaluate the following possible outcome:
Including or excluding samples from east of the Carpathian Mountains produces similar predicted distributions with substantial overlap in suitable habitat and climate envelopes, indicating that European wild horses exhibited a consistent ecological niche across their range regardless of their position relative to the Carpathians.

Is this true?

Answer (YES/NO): NO